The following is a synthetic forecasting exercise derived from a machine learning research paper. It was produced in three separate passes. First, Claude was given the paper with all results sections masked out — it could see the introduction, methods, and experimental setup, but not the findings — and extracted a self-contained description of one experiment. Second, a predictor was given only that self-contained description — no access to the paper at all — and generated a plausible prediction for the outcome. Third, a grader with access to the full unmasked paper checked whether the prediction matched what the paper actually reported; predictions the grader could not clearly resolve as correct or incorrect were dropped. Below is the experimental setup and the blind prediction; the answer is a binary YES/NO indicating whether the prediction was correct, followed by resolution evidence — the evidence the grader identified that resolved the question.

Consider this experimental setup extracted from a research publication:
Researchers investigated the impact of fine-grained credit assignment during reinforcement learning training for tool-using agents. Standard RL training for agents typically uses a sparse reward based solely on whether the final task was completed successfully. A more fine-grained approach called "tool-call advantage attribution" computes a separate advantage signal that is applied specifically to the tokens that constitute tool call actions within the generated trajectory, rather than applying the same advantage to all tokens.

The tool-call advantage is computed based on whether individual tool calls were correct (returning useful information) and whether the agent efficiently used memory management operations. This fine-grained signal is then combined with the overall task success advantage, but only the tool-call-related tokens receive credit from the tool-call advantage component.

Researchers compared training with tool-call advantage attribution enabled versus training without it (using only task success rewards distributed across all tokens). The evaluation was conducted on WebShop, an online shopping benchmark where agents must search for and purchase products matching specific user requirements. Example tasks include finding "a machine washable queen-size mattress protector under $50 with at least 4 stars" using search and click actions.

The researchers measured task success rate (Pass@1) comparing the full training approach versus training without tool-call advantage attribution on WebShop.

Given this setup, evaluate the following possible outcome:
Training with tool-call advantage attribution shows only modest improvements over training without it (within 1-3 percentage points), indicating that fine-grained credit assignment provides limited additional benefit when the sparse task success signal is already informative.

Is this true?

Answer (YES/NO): YES